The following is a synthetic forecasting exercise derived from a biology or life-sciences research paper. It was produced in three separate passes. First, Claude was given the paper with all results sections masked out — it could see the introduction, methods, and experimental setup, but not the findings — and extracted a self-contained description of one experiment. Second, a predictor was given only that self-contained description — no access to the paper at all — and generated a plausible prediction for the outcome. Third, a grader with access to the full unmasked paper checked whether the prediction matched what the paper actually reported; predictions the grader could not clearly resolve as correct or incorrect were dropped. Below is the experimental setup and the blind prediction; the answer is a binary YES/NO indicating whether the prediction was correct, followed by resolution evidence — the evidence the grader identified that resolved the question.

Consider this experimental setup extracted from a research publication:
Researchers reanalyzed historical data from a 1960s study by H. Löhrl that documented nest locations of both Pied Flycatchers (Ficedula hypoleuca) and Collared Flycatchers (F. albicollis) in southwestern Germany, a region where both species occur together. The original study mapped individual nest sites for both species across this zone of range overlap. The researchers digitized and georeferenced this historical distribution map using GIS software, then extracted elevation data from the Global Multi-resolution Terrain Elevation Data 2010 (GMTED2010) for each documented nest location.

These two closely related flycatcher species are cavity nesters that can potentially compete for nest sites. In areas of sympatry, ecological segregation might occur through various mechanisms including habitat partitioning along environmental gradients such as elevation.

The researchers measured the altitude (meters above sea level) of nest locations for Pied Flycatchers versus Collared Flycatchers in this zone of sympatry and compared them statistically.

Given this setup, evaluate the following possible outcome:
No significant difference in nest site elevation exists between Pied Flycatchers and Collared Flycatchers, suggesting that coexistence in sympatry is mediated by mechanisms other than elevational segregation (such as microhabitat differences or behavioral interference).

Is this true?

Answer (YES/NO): NO